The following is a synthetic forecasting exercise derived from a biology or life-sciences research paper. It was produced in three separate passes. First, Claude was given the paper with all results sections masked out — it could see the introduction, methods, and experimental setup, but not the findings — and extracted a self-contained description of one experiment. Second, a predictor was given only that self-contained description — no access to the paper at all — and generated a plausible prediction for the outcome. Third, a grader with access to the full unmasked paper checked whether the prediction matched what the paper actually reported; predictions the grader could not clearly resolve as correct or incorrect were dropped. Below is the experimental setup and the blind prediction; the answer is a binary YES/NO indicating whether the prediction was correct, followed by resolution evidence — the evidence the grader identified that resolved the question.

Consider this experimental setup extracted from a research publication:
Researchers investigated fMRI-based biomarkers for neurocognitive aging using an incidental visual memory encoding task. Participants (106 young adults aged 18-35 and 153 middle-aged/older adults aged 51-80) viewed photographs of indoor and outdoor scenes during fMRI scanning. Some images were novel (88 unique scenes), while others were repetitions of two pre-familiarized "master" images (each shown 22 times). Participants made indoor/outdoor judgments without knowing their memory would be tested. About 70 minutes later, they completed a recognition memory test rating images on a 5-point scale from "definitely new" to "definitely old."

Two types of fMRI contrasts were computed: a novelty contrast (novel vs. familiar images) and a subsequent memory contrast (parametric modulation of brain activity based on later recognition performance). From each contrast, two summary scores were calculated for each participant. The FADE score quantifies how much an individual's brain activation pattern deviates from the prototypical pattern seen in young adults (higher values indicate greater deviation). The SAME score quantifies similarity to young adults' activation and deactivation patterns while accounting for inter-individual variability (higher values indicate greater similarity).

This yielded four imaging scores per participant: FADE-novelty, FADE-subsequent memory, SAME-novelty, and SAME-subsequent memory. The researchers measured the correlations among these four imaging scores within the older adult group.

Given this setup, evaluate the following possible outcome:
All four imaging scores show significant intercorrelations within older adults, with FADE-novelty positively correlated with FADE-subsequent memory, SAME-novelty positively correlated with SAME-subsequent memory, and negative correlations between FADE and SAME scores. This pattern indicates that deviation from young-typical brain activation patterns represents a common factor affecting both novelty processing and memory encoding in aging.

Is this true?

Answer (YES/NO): NO